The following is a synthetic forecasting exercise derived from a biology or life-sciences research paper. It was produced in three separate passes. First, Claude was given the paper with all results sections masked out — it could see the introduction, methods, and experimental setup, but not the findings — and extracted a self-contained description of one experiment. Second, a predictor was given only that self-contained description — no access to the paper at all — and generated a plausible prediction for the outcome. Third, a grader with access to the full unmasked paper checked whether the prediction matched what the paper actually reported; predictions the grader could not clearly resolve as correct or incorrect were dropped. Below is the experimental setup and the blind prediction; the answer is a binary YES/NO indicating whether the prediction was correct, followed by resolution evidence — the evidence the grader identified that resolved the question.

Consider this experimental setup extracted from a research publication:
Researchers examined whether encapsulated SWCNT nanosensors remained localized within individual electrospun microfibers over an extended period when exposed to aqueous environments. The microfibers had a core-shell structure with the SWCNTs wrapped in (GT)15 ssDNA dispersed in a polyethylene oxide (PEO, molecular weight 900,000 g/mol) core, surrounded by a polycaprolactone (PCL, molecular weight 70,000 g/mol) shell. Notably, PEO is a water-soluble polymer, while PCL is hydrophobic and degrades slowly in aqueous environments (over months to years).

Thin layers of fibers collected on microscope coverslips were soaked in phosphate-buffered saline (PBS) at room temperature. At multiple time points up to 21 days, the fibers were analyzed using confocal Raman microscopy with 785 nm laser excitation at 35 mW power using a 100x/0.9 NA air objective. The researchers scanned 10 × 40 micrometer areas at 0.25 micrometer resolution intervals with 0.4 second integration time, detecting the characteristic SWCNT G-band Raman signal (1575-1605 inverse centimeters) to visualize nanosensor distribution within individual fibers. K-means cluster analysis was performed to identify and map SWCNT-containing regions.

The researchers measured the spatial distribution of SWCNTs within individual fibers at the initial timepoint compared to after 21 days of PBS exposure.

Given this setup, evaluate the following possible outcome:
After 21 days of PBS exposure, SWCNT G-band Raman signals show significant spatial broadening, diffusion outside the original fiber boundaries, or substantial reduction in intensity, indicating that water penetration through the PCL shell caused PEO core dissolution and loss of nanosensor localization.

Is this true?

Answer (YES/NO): NO